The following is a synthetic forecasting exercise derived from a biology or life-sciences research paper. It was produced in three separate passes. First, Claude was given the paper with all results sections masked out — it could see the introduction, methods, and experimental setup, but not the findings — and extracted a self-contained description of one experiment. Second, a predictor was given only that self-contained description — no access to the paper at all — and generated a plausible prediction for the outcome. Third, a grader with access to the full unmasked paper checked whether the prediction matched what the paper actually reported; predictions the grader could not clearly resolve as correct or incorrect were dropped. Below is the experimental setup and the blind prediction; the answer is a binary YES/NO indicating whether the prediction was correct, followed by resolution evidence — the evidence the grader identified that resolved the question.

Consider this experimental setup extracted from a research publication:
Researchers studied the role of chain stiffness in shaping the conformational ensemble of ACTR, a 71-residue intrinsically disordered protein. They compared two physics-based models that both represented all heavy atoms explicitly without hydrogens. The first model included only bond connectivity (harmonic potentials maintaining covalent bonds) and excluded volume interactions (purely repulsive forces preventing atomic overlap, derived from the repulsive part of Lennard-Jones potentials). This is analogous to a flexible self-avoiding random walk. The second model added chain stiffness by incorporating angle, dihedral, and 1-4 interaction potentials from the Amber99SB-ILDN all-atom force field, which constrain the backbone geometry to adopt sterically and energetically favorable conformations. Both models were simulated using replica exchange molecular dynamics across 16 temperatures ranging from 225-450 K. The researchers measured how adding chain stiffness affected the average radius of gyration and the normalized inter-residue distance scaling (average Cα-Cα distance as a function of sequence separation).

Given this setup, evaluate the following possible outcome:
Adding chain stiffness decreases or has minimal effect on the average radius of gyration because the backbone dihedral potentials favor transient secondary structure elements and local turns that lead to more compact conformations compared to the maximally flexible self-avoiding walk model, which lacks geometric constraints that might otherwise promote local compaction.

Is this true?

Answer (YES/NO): NO